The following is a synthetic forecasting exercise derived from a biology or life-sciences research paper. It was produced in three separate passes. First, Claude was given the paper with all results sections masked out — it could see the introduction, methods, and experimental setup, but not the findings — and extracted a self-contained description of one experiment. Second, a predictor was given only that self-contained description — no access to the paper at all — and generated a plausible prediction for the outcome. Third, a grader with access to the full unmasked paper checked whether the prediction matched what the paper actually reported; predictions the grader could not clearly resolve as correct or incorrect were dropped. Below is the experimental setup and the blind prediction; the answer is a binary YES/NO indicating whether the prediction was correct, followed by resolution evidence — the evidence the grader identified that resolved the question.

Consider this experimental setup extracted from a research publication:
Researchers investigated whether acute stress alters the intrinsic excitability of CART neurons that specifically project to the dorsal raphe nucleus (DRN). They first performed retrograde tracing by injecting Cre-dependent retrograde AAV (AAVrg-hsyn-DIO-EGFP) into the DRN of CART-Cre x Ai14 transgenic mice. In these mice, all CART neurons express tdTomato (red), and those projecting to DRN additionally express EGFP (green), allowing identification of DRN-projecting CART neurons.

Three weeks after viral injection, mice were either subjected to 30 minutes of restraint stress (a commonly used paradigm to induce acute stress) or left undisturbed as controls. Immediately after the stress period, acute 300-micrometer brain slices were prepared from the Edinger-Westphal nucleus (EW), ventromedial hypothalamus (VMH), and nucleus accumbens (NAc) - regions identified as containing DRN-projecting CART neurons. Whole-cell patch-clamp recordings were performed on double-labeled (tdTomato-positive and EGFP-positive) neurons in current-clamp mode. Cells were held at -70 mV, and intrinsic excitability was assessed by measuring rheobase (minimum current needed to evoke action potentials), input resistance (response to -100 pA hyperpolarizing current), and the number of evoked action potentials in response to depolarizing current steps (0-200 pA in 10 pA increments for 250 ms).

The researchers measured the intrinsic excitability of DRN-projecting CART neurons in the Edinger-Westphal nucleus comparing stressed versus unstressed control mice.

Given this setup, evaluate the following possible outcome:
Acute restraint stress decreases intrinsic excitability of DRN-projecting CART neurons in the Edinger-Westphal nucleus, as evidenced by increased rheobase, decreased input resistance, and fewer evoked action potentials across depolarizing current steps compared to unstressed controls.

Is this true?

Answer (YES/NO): NO